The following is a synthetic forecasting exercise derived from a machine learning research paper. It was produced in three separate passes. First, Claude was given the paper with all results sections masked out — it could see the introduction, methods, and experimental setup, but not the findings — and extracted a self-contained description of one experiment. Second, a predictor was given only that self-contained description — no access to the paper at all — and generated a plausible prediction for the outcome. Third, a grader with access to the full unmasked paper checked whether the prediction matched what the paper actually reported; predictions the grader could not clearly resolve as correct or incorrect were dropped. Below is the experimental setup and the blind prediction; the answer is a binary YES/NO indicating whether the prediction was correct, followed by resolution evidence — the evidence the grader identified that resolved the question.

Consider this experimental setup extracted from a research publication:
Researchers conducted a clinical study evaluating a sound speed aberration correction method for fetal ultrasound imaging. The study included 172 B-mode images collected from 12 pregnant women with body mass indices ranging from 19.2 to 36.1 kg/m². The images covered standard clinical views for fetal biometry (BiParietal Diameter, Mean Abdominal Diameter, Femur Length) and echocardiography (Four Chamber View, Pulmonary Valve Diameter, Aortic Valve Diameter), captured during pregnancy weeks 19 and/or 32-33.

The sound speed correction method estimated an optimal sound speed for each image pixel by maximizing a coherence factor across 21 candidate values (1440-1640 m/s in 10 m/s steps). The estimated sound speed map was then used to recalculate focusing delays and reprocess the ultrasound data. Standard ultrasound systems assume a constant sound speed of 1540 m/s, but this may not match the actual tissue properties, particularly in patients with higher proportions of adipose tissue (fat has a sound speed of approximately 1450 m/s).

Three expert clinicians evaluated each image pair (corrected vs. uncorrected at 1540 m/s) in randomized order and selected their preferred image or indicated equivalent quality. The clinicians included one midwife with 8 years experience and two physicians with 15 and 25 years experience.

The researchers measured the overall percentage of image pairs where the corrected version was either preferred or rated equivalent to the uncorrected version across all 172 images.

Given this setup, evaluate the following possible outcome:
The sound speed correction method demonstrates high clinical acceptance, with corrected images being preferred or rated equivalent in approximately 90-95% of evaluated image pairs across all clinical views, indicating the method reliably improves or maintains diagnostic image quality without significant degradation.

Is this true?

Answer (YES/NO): NO